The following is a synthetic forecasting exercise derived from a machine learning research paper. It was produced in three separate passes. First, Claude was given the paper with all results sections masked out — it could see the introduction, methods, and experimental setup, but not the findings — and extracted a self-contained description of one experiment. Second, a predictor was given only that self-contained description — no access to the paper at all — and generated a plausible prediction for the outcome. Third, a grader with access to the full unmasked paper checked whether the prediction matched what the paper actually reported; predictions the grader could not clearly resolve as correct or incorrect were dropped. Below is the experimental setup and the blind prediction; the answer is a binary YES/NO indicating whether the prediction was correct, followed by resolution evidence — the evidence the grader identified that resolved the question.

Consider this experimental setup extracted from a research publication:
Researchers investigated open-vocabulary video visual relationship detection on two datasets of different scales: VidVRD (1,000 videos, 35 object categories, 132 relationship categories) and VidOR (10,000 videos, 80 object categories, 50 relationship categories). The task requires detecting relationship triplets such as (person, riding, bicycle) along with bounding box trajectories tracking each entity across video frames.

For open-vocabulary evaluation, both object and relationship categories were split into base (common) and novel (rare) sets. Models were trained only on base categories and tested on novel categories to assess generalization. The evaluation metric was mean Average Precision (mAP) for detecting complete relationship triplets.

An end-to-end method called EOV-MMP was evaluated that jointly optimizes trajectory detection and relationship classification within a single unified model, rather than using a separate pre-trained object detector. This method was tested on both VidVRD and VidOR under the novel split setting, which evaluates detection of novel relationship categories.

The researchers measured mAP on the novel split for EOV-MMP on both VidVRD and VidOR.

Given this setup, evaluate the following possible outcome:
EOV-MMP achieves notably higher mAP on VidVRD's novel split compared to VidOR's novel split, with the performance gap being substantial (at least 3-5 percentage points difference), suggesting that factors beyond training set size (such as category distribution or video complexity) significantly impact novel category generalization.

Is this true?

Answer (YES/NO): YES